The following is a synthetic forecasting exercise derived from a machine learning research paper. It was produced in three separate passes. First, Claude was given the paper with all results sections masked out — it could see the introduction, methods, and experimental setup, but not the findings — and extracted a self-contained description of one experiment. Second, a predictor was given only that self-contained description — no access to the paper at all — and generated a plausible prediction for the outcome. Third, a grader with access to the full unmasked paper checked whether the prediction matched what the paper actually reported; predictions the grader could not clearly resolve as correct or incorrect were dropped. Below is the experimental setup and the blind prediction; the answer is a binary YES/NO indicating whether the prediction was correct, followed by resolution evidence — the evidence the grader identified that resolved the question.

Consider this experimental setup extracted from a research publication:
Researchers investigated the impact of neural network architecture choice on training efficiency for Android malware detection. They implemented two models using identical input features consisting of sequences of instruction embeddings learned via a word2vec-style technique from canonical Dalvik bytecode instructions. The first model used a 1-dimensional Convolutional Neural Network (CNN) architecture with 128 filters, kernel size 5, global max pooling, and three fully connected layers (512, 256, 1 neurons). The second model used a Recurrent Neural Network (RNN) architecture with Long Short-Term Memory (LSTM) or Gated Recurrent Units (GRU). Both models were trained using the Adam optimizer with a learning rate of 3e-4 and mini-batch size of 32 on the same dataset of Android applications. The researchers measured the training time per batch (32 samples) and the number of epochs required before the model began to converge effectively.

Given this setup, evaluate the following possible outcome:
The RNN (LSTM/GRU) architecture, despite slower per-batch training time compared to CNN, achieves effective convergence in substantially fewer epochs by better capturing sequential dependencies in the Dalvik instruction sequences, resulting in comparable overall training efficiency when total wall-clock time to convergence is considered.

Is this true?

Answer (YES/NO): NO